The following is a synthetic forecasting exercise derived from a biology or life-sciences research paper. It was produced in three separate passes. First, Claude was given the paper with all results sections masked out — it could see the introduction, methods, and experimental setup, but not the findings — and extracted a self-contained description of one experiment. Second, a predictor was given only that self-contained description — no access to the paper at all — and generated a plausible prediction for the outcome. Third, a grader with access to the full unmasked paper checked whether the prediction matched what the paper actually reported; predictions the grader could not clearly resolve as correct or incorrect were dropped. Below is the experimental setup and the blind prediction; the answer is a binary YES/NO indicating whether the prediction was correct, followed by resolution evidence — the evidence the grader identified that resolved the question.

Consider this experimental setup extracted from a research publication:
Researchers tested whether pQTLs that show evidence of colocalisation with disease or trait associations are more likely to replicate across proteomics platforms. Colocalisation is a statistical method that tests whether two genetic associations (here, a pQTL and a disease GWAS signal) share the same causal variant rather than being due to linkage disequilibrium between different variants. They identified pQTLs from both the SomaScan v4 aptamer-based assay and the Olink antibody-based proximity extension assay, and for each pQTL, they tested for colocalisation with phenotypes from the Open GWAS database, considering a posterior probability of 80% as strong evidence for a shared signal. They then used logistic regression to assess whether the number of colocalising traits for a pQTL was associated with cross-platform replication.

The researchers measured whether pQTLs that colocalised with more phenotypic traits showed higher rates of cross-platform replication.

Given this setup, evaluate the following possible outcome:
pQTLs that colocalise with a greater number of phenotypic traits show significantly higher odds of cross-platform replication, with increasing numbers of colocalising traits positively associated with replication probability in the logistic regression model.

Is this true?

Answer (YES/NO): YES